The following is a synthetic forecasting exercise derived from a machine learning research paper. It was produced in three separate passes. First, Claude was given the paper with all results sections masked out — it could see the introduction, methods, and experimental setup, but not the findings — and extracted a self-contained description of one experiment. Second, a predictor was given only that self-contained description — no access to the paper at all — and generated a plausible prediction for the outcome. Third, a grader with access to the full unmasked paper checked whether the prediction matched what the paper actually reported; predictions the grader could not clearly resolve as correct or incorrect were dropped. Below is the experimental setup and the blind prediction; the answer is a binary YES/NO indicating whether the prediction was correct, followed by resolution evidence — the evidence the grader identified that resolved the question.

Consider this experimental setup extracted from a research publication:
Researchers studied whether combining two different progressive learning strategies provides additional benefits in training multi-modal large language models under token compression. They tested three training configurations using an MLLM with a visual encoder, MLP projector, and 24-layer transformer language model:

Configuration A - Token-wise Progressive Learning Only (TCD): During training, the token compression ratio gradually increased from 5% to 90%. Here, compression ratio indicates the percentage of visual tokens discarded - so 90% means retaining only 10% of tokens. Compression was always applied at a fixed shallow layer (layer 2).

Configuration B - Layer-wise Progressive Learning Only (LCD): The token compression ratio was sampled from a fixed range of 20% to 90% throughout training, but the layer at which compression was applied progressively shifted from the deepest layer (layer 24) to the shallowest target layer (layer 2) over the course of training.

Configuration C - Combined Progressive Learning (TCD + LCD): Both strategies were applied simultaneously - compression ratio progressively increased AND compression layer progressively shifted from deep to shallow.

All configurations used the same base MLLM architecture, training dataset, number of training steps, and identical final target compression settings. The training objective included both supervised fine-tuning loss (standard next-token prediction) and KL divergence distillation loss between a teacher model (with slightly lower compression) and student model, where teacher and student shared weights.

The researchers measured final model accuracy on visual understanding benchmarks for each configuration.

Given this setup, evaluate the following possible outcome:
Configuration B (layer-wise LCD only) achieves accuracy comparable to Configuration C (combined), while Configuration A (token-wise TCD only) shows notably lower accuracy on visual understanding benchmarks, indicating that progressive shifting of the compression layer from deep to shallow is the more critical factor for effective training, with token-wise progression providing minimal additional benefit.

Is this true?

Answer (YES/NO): NO